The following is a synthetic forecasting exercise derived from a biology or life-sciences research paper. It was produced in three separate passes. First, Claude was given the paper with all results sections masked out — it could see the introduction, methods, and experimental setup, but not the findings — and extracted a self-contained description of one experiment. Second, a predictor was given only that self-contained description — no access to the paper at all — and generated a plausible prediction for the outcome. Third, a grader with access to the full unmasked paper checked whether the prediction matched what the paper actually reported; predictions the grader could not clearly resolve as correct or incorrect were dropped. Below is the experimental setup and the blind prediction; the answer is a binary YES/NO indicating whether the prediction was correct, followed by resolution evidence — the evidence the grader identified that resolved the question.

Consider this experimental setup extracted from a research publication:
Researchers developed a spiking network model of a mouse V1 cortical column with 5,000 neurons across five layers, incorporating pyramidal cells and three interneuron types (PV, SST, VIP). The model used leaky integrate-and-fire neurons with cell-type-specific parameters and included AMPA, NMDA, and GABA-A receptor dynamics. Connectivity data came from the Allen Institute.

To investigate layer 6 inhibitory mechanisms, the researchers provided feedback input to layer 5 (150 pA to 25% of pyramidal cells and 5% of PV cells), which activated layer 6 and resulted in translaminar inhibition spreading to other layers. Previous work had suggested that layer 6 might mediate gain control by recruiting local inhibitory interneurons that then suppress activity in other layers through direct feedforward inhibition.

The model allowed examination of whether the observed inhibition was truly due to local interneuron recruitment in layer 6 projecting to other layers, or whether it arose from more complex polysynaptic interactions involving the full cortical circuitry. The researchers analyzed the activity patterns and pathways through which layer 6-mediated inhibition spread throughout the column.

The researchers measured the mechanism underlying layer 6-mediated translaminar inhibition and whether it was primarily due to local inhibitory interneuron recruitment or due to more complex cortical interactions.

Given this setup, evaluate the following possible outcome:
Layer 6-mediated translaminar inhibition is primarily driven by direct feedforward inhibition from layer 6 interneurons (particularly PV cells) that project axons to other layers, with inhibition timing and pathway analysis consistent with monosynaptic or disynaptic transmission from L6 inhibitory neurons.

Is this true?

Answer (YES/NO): NO